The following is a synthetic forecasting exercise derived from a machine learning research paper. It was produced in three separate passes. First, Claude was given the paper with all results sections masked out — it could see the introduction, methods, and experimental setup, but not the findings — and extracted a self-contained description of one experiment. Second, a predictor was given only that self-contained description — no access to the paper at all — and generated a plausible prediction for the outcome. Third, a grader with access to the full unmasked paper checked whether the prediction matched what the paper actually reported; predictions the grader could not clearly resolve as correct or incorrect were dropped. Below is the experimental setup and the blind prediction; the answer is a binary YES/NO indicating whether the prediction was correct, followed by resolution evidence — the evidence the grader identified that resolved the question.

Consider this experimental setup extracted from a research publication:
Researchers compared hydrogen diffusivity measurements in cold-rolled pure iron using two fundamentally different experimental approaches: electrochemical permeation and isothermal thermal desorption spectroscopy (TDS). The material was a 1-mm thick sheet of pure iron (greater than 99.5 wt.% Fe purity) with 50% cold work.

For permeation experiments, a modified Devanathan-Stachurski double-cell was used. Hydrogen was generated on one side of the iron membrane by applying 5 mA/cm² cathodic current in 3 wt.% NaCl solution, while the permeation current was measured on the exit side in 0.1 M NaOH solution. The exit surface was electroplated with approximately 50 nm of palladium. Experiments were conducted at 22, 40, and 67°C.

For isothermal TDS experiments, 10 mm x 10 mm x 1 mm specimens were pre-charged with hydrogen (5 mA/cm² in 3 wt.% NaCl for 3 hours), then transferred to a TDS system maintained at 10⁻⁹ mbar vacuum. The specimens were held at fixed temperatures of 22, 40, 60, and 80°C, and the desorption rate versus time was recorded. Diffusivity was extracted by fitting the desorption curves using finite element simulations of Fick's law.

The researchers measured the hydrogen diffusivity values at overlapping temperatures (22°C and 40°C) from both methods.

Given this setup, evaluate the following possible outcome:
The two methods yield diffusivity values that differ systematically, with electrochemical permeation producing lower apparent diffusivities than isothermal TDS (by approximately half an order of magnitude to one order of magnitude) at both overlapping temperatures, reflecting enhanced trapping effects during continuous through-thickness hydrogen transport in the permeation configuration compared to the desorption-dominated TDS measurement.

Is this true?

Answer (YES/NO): NO